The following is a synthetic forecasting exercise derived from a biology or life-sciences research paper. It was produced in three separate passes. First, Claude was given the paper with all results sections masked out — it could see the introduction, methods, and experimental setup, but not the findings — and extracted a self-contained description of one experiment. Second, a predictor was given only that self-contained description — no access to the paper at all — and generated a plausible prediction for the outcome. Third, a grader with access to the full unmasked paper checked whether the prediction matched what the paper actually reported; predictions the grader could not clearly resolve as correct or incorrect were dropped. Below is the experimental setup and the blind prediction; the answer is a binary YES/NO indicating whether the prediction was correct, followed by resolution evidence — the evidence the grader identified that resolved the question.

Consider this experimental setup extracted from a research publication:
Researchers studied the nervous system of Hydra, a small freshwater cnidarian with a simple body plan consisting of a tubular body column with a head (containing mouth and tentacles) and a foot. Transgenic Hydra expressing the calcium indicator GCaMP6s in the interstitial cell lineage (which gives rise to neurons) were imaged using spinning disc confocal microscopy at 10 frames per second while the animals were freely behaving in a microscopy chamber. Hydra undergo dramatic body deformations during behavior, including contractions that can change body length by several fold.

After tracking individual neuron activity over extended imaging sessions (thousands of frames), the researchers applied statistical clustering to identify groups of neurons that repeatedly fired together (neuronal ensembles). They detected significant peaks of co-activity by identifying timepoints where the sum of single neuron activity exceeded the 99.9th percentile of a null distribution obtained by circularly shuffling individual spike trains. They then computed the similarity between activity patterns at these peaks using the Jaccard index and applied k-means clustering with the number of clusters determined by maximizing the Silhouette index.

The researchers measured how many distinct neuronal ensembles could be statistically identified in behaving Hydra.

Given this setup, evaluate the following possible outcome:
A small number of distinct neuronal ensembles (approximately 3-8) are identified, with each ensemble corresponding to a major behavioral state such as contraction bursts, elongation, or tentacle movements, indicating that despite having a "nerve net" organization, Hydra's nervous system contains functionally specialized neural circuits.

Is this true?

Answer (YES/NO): NO